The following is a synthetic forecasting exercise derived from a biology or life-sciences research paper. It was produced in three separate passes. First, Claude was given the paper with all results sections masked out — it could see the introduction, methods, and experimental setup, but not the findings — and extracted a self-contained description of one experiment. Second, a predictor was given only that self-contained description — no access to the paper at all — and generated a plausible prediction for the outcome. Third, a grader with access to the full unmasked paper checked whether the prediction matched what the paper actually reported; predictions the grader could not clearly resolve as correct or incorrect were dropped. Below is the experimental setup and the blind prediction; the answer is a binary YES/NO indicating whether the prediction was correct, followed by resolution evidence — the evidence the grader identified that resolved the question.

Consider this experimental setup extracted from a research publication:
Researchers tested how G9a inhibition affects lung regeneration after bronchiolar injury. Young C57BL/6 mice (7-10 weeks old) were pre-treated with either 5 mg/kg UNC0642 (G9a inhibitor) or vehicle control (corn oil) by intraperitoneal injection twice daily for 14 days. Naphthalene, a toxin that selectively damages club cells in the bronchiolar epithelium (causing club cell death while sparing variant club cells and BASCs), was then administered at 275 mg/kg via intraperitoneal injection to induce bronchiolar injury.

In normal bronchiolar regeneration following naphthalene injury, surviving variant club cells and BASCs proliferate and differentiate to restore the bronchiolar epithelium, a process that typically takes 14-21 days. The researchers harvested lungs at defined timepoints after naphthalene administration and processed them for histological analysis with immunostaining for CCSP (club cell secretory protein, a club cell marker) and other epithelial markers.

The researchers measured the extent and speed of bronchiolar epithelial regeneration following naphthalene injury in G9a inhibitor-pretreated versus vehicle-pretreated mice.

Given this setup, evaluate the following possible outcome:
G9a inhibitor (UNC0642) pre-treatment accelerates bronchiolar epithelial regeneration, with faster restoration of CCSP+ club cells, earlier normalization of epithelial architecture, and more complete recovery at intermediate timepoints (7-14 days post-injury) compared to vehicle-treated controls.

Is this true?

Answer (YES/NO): YES